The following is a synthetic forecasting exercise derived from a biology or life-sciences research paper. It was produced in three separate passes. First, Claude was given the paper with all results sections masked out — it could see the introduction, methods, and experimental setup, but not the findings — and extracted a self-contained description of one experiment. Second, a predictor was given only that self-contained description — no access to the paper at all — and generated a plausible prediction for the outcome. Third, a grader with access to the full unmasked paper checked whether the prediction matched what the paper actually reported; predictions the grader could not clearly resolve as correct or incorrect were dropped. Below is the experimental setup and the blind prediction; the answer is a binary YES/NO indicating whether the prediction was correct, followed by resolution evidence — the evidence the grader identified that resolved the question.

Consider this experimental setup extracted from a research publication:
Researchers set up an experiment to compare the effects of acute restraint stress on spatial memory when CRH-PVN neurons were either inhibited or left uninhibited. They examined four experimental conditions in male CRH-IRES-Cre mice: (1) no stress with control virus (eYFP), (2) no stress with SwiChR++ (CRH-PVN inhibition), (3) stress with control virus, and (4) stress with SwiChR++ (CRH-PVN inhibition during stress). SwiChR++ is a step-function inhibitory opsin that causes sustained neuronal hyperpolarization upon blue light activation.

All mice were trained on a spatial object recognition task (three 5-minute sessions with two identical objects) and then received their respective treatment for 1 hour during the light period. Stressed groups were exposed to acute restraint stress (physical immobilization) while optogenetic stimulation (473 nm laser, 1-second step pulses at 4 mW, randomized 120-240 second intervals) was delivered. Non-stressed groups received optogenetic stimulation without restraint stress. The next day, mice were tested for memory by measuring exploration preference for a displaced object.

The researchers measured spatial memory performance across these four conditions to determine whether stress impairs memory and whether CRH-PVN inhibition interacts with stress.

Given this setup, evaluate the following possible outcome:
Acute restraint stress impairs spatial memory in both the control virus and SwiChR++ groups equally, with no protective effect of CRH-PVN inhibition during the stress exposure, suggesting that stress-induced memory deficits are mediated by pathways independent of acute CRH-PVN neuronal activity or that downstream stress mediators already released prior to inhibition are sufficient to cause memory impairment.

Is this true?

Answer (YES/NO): NO